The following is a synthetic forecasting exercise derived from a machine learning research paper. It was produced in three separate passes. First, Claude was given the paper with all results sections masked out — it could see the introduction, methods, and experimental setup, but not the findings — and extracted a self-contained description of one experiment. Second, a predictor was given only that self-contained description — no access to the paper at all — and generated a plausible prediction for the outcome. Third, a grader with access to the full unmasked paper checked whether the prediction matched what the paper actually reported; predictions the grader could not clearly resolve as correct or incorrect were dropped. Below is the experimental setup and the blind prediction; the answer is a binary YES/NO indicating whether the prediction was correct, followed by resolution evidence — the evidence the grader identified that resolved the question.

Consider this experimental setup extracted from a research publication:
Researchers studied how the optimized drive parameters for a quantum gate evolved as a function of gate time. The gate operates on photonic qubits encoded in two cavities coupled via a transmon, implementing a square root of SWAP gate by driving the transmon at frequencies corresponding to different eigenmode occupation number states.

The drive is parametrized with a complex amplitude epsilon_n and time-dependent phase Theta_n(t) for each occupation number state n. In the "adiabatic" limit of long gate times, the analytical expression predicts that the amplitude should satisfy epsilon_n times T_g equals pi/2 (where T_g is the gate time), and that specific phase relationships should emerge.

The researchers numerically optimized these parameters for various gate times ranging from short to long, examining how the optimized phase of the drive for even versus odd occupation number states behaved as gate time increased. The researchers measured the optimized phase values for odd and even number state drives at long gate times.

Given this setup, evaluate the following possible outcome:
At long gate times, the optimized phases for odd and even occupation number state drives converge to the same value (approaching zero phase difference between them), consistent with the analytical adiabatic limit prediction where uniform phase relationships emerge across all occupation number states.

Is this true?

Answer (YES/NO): NO